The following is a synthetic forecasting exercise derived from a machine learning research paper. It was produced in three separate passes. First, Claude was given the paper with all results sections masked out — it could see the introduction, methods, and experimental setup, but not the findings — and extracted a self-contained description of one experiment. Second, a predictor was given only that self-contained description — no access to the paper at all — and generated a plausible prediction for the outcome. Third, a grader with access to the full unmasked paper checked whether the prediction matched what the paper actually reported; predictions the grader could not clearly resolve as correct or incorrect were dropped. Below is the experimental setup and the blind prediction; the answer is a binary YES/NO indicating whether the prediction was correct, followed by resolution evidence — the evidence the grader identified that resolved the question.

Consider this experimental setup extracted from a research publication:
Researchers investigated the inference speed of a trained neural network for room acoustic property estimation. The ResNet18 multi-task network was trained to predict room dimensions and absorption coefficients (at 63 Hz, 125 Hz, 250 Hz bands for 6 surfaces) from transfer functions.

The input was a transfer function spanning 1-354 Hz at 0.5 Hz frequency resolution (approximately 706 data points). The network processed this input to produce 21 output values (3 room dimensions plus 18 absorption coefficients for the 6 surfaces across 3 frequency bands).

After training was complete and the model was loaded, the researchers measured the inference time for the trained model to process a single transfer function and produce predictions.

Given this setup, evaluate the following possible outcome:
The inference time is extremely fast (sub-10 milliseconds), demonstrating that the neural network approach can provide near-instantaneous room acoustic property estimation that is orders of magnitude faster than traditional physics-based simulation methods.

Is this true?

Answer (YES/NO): NO